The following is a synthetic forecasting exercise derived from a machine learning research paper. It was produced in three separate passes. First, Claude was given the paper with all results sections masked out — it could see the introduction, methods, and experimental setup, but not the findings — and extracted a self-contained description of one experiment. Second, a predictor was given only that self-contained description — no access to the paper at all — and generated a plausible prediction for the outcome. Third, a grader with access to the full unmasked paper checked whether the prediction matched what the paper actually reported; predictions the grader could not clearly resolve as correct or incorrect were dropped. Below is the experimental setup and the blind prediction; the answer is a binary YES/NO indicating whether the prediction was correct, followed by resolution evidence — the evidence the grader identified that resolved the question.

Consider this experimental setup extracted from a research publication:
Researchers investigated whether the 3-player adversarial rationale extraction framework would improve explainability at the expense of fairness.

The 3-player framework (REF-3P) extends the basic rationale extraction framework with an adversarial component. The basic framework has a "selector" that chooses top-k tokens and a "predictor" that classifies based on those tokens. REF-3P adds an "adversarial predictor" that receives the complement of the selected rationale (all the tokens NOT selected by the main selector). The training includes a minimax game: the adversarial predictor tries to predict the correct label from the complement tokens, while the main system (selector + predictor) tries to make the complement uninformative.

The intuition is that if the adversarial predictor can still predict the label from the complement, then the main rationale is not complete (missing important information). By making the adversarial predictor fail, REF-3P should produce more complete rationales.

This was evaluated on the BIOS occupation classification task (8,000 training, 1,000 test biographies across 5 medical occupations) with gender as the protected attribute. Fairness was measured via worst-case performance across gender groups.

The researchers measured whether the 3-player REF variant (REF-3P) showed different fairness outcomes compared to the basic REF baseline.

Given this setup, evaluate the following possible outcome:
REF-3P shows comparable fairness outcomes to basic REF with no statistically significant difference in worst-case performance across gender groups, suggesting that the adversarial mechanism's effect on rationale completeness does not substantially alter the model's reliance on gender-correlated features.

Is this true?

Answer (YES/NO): NO